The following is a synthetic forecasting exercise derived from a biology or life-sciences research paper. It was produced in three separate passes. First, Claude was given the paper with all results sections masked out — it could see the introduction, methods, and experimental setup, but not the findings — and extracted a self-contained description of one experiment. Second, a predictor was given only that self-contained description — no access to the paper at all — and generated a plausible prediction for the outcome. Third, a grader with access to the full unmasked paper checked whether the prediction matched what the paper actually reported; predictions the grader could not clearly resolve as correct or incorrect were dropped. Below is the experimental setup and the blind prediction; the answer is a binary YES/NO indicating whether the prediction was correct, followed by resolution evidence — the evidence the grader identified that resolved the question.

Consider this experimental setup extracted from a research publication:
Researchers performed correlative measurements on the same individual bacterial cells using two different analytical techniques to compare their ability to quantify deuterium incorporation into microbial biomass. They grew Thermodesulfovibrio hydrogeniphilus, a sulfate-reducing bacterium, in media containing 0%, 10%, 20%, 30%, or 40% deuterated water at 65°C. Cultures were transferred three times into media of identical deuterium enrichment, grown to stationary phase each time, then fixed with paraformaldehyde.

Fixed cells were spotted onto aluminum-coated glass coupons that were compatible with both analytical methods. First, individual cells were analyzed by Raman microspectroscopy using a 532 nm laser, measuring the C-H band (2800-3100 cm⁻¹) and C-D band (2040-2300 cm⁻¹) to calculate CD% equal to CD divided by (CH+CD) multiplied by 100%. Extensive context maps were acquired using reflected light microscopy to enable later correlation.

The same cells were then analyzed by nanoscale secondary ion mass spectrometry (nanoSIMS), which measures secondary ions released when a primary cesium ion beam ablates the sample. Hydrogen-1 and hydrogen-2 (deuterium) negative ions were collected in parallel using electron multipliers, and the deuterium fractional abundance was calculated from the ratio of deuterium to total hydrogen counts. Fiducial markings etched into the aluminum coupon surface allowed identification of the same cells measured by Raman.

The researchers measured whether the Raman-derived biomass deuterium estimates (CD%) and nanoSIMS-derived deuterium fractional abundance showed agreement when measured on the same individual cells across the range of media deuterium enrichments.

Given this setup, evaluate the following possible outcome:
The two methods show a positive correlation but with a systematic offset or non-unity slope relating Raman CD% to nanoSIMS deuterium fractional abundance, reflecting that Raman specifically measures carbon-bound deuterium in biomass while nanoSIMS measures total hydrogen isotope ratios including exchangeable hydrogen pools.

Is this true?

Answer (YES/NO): YES